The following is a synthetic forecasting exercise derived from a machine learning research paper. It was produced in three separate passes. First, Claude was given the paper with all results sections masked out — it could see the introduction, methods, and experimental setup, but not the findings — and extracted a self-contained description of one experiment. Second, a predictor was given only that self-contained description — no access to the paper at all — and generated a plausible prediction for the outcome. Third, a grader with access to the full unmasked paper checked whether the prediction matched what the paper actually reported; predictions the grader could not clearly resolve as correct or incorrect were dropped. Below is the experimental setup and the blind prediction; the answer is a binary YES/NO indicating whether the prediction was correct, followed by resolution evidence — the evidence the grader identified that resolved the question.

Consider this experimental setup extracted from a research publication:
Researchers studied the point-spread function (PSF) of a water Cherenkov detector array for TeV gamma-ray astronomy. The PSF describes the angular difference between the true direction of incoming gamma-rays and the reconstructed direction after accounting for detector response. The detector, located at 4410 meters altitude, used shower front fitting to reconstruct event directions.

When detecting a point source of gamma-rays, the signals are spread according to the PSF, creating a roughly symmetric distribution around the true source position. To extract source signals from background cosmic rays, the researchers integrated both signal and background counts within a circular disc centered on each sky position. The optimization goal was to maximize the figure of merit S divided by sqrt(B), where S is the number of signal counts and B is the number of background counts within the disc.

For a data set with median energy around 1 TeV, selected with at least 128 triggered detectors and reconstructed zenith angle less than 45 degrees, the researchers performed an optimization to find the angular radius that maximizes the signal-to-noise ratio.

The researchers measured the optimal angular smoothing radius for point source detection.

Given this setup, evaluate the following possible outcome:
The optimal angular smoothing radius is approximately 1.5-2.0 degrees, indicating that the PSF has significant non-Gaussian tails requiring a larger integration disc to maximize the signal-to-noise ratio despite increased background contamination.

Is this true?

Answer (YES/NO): NO